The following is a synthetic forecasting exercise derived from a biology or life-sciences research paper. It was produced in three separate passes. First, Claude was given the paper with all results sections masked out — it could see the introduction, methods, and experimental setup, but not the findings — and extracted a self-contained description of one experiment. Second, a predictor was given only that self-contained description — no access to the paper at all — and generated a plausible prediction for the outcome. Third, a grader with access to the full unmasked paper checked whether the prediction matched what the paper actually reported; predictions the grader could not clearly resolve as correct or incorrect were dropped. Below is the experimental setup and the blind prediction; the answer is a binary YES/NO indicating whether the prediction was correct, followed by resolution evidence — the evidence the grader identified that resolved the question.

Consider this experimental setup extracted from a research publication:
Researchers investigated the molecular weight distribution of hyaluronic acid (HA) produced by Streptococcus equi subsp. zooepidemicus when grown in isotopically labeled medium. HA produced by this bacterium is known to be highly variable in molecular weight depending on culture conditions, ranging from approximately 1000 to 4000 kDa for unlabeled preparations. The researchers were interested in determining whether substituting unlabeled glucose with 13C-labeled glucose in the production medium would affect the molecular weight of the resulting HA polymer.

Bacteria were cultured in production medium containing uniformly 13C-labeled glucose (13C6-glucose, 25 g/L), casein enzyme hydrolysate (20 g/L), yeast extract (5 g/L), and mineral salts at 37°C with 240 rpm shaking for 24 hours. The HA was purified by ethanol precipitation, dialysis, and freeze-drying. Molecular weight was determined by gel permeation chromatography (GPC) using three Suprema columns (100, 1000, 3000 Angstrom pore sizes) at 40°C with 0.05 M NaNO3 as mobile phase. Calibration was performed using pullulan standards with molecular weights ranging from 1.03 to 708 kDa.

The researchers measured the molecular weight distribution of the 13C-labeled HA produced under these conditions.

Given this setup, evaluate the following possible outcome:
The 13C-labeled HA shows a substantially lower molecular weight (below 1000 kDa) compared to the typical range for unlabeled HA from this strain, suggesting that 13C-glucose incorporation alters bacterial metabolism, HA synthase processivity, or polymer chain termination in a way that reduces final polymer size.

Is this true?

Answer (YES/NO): NO